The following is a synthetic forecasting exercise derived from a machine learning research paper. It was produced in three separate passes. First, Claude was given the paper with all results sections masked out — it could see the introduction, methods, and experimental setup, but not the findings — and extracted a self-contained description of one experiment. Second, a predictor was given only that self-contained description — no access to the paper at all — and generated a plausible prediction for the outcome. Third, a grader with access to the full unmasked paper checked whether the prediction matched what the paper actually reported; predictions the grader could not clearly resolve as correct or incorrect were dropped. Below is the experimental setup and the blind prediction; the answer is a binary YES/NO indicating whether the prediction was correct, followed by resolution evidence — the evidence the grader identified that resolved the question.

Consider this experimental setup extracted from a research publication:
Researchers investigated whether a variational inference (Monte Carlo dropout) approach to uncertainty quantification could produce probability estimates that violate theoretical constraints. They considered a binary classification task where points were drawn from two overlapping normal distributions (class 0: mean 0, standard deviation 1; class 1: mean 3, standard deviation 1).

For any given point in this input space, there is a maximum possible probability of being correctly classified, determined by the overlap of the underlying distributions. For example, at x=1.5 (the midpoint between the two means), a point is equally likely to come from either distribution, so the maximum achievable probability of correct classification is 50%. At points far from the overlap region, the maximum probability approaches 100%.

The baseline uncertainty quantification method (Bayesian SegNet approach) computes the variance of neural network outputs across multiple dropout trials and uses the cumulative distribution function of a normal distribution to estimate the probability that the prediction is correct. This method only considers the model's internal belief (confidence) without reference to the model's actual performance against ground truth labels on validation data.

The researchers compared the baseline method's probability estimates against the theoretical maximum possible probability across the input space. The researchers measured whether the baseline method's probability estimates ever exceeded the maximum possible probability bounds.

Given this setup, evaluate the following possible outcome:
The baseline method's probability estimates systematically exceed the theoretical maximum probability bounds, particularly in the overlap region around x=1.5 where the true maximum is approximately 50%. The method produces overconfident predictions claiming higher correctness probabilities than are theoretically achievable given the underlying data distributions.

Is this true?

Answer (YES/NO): NO